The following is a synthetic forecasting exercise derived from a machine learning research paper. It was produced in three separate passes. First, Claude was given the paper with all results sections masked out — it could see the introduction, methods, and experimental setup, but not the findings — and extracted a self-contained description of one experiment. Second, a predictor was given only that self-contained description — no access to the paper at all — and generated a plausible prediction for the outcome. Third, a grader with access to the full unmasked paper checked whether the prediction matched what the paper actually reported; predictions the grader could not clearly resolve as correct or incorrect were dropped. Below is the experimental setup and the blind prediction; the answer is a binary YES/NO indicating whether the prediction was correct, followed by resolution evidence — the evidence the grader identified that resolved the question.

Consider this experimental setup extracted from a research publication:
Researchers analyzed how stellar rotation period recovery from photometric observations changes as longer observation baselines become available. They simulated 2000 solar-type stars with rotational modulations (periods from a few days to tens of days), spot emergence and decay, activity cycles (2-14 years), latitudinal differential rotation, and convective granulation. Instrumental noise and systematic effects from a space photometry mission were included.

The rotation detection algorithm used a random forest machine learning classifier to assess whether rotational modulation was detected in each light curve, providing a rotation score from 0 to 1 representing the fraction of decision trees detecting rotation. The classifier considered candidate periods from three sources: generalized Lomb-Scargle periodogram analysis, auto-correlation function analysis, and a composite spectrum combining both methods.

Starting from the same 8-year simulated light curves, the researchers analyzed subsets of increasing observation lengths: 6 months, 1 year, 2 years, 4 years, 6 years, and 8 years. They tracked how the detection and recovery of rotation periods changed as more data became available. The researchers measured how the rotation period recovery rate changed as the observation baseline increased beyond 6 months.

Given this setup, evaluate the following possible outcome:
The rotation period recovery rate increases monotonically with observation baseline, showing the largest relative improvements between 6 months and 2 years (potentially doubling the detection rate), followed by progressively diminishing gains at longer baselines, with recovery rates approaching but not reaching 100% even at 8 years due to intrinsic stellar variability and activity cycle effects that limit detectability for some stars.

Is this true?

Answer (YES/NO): NO